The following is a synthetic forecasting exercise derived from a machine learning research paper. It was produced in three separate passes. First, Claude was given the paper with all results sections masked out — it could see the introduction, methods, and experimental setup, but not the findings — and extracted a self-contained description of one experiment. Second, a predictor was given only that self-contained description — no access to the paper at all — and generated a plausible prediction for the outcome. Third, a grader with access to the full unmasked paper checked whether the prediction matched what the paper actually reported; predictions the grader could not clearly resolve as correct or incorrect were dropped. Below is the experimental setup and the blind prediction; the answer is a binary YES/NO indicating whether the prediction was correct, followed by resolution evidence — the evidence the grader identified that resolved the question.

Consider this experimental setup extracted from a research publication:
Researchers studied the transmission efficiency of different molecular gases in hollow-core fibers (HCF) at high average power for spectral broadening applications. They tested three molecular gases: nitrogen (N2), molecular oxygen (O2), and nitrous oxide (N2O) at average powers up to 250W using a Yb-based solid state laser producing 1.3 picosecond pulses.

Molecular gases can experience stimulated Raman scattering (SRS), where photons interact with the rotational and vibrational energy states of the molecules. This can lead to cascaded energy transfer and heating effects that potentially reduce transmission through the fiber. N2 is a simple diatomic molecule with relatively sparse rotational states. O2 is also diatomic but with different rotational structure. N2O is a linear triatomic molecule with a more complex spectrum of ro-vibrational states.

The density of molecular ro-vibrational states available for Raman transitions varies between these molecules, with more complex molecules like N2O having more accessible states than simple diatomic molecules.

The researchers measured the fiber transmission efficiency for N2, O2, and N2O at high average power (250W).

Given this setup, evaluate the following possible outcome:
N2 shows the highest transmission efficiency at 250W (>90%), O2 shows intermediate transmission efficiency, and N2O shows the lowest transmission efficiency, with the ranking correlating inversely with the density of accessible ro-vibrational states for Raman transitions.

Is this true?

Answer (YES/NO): NO